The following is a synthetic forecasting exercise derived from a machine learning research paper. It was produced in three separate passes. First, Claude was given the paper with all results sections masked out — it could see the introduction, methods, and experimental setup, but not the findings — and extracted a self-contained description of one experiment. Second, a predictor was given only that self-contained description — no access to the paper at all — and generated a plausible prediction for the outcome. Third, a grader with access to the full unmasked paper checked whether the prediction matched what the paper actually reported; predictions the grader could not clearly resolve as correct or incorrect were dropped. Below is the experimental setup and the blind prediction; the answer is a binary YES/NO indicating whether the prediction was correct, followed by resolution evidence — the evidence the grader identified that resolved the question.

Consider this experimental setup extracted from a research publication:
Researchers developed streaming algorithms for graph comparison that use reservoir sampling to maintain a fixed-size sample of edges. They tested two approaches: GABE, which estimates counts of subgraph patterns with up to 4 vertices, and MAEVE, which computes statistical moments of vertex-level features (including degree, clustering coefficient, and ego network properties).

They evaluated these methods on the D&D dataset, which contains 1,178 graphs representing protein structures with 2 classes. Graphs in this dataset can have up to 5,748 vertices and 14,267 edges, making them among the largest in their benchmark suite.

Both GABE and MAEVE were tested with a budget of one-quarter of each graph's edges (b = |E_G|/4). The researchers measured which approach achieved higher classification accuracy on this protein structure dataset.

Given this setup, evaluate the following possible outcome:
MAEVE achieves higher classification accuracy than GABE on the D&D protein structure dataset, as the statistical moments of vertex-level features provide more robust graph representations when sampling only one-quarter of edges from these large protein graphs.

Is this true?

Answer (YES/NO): NO